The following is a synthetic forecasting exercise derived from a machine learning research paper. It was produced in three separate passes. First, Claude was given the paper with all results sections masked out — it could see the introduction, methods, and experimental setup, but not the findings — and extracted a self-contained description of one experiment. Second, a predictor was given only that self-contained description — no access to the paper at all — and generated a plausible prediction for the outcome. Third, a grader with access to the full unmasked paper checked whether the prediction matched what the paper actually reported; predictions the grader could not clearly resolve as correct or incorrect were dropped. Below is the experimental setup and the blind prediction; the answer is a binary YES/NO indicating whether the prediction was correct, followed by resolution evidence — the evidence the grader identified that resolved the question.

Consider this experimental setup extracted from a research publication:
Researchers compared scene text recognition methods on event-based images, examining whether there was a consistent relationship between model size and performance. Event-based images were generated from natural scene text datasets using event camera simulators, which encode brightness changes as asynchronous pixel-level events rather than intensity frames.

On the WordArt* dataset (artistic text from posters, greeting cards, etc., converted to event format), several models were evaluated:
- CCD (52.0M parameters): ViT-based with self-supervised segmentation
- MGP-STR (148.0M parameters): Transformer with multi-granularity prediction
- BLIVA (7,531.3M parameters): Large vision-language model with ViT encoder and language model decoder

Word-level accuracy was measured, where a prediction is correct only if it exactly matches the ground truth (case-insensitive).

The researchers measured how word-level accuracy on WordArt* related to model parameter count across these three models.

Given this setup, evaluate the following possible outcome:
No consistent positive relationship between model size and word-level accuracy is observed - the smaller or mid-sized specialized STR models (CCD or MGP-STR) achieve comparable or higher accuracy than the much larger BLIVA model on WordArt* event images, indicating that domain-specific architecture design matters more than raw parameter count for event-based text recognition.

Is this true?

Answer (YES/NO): YES